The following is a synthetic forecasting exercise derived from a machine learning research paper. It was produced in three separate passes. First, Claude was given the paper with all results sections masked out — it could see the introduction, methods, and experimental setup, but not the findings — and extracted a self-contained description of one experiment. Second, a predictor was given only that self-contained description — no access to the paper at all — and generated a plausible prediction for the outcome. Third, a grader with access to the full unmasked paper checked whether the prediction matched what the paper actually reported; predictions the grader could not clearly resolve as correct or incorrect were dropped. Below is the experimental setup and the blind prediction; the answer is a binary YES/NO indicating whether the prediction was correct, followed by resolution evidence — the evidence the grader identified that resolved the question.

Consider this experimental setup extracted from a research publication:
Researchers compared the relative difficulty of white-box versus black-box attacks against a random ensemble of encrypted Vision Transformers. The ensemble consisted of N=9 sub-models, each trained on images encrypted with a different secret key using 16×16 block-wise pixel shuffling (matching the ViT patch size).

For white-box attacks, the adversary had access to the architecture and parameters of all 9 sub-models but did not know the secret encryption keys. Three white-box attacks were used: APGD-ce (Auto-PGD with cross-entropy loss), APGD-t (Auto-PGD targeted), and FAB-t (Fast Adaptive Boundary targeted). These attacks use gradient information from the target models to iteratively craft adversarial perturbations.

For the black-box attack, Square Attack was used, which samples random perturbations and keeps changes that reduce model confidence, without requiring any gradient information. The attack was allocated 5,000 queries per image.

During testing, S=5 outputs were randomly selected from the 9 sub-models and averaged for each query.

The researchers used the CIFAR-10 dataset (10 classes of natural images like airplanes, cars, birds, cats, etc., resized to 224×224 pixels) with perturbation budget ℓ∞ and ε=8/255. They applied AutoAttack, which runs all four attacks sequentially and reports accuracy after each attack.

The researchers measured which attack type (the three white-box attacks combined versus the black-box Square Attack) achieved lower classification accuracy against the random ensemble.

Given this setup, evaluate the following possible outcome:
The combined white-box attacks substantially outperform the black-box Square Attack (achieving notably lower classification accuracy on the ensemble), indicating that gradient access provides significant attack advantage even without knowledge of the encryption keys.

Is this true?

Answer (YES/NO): NO